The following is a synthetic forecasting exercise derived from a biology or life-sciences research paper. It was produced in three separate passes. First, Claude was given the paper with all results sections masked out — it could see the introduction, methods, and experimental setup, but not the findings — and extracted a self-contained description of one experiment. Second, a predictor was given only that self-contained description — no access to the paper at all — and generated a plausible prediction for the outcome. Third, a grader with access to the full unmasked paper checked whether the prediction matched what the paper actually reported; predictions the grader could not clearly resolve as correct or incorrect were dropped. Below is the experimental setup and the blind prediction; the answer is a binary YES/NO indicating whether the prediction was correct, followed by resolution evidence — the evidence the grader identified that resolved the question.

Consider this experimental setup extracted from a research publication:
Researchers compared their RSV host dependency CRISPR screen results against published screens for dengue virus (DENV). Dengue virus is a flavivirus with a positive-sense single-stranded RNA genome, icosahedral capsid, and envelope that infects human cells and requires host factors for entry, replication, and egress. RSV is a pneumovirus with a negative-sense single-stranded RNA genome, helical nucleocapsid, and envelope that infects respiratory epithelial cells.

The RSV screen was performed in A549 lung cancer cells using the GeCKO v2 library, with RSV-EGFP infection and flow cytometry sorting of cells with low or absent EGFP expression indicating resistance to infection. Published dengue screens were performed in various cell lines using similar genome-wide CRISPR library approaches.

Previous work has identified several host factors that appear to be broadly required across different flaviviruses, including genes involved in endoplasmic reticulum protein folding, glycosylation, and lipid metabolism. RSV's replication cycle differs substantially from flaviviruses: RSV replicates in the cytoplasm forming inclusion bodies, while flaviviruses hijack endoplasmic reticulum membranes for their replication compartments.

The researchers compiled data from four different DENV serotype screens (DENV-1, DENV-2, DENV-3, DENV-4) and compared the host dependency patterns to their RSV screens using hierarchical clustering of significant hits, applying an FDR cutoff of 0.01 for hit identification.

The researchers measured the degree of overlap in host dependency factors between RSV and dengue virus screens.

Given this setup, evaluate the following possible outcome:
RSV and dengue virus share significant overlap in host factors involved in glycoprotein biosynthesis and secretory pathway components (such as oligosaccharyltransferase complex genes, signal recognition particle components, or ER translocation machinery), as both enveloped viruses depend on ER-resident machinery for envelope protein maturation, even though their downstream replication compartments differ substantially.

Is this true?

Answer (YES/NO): NO